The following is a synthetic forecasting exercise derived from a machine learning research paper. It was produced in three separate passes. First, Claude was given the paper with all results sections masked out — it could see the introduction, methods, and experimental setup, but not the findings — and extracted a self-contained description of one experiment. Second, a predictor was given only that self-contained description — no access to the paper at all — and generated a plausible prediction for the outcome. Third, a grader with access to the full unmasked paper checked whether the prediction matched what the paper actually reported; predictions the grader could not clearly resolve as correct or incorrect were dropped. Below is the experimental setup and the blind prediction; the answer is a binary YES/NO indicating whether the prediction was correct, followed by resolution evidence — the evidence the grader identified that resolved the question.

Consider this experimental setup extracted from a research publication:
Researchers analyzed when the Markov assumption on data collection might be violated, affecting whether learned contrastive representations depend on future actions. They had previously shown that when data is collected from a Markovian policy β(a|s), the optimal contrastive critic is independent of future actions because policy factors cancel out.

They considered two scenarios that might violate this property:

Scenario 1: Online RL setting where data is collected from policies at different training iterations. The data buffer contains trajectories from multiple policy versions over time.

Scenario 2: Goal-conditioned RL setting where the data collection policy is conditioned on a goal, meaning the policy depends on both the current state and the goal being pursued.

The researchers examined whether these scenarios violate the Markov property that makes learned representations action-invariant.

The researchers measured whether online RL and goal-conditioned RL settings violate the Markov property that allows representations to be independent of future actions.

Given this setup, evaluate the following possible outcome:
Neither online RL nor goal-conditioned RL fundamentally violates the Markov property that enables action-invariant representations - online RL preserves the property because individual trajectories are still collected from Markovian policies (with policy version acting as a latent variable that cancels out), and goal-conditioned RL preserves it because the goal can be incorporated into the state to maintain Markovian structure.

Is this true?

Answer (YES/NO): NO